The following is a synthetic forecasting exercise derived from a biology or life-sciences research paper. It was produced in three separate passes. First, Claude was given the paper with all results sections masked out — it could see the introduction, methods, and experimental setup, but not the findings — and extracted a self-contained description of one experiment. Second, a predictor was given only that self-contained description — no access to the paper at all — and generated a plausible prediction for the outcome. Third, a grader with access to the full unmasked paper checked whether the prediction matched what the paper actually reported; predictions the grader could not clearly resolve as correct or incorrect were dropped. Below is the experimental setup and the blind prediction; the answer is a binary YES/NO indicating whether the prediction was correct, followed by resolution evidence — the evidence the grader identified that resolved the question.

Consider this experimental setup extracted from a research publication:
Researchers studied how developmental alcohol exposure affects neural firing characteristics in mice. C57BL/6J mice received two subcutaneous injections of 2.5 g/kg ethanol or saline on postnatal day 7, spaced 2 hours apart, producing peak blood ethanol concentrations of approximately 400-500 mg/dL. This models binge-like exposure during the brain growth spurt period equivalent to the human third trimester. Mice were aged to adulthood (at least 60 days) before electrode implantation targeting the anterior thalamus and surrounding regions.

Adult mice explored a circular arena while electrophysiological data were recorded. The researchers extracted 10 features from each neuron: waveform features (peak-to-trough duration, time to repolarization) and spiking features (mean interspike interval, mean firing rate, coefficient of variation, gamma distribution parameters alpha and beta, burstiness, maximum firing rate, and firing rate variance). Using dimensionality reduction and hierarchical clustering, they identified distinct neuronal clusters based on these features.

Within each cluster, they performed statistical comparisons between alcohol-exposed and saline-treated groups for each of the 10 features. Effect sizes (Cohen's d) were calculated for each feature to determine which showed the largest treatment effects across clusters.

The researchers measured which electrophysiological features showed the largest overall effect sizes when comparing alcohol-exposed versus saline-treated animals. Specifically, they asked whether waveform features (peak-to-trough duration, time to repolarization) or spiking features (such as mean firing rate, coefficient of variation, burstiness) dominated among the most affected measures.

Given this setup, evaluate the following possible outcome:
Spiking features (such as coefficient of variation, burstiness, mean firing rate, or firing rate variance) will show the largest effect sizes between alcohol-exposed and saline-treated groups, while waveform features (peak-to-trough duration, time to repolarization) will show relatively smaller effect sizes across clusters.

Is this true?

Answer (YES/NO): NO